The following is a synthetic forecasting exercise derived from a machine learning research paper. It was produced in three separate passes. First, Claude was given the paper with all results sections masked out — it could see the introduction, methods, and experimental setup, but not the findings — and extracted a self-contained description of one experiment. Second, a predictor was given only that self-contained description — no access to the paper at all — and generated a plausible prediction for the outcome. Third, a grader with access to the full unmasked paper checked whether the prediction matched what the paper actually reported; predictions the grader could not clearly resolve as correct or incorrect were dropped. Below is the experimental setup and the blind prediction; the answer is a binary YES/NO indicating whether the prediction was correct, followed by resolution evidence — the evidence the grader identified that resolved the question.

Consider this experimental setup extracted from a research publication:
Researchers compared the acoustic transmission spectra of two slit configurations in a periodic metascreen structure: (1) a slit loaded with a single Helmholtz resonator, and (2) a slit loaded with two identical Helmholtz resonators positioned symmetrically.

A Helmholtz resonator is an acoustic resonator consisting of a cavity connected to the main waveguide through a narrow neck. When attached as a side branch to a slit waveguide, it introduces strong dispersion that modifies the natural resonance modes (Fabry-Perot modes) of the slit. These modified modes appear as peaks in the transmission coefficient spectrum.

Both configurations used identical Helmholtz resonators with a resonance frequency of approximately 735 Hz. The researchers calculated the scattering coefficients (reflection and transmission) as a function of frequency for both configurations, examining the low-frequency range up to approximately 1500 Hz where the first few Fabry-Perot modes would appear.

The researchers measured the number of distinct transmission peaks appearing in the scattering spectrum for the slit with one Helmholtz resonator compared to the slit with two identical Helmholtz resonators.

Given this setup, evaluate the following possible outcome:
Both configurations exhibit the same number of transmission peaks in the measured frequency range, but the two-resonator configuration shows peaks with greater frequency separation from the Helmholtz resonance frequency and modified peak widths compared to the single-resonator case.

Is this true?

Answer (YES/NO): NO